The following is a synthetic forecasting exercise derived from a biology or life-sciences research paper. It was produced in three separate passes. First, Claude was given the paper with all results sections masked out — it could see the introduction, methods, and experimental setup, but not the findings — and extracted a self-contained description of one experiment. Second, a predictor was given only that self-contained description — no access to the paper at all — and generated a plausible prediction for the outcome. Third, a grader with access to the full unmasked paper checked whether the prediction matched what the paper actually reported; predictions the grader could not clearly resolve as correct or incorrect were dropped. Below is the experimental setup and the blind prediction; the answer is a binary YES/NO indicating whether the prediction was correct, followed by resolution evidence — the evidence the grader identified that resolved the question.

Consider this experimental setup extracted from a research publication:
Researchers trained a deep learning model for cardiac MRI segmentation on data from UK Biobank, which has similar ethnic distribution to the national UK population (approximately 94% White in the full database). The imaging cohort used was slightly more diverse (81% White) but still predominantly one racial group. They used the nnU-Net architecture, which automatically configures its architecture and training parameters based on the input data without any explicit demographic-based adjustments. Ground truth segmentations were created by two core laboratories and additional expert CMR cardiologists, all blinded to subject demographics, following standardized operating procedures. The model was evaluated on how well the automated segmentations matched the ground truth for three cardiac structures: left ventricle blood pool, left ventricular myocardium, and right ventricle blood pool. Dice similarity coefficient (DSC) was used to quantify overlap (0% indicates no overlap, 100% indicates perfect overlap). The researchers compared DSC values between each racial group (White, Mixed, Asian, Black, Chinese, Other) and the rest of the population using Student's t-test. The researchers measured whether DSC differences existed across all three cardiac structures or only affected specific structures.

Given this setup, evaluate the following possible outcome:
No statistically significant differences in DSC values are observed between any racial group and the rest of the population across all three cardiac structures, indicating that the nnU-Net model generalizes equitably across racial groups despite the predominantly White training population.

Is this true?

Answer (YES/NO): NO